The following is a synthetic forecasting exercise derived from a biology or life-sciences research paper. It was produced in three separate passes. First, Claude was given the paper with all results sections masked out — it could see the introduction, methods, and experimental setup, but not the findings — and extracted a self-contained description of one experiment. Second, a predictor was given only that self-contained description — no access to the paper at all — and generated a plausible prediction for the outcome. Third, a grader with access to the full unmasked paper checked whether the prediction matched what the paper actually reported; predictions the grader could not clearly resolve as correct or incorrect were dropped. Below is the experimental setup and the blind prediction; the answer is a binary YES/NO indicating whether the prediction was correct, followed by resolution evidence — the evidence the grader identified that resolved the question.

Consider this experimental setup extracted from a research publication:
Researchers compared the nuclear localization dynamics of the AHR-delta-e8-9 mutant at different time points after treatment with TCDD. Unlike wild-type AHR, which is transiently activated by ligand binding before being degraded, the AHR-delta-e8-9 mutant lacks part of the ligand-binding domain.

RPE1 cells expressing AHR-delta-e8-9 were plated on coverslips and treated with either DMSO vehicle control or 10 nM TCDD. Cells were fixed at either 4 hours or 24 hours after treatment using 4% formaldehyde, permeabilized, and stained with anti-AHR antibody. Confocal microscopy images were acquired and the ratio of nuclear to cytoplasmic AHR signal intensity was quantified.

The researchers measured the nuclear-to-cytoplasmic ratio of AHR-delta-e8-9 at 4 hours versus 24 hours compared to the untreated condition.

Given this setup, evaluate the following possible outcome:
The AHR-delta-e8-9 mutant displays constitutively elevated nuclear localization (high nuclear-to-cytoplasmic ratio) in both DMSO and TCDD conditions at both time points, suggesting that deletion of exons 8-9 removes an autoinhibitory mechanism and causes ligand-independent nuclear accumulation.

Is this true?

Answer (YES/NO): YES